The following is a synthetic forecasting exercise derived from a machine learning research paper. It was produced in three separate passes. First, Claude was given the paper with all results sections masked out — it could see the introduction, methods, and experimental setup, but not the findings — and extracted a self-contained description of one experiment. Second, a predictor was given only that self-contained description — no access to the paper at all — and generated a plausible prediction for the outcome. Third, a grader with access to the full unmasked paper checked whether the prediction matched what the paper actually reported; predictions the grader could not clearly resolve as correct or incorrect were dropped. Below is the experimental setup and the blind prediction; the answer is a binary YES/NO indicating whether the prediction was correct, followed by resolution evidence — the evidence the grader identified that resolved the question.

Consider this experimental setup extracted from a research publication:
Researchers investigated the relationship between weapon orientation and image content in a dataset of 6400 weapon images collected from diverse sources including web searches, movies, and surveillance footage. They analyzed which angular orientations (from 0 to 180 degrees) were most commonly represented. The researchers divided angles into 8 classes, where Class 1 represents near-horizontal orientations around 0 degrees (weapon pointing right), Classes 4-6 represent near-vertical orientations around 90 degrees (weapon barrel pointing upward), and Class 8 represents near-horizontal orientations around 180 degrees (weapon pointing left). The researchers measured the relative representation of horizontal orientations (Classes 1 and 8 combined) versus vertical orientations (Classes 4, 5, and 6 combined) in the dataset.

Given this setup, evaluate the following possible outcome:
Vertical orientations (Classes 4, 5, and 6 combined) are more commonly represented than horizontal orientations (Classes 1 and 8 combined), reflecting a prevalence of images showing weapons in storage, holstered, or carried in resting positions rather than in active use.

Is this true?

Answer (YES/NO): NO